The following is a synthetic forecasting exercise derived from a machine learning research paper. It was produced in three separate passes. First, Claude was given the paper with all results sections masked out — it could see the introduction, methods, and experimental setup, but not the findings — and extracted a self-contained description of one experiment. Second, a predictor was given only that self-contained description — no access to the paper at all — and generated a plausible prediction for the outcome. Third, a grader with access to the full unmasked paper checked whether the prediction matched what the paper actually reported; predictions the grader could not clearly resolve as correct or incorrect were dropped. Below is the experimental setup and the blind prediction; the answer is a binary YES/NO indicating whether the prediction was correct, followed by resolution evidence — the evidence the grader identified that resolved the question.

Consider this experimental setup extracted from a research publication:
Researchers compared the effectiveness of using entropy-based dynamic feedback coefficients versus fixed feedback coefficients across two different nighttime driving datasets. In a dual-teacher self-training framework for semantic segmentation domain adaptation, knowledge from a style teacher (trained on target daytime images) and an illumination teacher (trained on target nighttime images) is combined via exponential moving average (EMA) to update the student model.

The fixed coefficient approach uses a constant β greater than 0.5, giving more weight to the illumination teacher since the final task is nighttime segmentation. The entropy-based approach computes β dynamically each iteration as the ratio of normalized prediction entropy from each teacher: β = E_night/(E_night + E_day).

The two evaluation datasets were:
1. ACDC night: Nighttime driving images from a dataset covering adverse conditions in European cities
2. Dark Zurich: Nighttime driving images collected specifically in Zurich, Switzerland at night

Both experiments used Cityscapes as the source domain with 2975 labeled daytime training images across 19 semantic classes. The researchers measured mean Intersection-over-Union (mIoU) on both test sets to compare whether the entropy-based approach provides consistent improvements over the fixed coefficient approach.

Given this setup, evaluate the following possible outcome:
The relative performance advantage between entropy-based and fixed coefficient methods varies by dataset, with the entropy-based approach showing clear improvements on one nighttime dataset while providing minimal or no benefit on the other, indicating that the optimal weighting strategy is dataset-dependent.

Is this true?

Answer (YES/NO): NO